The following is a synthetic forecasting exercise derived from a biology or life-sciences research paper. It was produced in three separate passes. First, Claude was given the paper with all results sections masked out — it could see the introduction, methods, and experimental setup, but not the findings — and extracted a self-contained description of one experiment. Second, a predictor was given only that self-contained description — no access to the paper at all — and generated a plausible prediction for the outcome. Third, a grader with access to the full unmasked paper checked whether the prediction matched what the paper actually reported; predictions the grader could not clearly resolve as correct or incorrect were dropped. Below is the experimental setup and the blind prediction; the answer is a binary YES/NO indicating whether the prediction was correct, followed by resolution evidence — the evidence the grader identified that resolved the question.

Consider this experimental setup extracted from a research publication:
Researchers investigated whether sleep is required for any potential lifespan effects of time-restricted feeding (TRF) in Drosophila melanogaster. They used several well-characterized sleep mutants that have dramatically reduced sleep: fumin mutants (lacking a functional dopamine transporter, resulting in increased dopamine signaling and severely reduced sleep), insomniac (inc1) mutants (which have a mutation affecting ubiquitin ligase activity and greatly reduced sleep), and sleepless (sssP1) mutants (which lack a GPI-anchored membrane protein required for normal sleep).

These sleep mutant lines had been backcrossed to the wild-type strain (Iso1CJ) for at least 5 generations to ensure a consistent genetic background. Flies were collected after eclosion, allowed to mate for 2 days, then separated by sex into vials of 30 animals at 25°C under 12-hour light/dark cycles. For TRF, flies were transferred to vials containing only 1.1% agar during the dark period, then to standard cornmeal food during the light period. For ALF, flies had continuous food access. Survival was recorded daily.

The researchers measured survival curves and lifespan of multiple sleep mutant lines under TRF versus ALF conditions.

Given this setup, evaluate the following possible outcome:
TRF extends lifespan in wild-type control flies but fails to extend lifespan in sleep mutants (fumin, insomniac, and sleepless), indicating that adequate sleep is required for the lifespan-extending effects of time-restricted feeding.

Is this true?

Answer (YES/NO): NO